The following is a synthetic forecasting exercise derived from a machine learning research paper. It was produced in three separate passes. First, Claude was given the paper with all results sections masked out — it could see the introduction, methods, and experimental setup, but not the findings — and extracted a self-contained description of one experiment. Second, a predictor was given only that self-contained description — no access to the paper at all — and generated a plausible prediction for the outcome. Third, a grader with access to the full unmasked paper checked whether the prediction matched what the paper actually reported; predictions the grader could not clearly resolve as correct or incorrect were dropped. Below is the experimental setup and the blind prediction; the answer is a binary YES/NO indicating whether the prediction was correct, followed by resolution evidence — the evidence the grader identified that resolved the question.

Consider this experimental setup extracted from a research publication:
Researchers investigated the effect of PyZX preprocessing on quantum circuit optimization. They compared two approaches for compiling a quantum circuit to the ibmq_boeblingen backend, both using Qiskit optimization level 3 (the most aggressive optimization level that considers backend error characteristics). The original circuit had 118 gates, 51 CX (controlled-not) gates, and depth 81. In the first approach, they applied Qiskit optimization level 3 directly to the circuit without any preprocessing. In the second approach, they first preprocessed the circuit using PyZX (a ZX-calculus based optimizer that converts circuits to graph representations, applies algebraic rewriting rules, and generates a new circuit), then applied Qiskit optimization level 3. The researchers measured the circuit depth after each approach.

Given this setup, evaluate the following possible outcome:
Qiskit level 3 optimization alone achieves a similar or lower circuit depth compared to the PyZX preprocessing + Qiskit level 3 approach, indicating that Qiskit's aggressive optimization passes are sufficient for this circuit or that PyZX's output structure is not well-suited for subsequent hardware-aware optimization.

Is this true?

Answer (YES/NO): NO